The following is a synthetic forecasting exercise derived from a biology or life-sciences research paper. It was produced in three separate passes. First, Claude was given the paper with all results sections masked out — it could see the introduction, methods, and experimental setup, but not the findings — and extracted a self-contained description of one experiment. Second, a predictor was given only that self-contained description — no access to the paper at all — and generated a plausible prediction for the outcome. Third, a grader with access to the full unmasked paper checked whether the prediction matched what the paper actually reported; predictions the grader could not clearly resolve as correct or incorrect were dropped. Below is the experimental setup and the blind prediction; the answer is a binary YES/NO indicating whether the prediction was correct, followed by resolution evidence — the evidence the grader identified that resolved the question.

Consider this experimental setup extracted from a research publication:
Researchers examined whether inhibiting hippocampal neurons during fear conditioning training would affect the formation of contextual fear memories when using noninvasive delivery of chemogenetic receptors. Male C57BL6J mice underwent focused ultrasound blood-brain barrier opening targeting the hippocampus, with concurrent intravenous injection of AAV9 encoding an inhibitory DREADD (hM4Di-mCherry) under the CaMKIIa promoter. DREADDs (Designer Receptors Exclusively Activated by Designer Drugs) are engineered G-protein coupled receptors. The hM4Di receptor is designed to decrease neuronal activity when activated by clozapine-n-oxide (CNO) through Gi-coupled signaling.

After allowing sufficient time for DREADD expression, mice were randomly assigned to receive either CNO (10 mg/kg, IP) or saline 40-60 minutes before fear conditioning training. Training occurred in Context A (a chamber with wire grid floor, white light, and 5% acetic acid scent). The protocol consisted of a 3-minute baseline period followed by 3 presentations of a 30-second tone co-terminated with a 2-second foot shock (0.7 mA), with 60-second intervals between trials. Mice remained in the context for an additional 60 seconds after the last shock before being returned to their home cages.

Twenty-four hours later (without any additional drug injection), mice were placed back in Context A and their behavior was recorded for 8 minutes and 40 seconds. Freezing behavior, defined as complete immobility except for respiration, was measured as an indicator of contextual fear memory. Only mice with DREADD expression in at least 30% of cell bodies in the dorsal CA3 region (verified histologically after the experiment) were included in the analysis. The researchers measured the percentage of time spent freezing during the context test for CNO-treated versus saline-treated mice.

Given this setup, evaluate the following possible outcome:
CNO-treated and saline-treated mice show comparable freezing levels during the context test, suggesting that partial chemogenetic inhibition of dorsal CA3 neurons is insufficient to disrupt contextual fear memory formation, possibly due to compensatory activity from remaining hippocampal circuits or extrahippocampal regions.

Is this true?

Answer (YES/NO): NO